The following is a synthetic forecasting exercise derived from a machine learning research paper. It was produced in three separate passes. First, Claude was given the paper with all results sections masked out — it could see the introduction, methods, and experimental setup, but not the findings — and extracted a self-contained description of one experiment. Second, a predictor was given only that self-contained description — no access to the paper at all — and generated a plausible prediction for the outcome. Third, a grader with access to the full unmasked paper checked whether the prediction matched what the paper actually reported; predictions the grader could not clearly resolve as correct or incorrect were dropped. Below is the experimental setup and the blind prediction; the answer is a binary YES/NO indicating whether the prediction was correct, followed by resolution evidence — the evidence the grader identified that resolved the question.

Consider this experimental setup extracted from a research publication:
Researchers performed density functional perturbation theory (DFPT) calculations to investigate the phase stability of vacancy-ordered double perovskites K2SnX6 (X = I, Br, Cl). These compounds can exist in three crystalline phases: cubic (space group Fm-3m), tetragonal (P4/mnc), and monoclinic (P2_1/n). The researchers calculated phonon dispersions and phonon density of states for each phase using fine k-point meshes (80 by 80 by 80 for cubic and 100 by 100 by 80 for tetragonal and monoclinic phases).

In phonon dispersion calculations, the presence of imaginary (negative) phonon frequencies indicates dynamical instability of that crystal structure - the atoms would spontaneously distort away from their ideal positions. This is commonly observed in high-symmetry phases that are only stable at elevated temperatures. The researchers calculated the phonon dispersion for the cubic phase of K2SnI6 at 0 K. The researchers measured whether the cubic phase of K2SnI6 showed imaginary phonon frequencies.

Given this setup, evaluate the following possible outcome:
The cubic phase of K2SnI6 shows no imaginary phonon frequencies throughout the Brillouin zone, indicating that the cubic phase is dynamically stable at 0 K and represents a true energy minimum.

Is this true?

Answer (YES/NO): NO